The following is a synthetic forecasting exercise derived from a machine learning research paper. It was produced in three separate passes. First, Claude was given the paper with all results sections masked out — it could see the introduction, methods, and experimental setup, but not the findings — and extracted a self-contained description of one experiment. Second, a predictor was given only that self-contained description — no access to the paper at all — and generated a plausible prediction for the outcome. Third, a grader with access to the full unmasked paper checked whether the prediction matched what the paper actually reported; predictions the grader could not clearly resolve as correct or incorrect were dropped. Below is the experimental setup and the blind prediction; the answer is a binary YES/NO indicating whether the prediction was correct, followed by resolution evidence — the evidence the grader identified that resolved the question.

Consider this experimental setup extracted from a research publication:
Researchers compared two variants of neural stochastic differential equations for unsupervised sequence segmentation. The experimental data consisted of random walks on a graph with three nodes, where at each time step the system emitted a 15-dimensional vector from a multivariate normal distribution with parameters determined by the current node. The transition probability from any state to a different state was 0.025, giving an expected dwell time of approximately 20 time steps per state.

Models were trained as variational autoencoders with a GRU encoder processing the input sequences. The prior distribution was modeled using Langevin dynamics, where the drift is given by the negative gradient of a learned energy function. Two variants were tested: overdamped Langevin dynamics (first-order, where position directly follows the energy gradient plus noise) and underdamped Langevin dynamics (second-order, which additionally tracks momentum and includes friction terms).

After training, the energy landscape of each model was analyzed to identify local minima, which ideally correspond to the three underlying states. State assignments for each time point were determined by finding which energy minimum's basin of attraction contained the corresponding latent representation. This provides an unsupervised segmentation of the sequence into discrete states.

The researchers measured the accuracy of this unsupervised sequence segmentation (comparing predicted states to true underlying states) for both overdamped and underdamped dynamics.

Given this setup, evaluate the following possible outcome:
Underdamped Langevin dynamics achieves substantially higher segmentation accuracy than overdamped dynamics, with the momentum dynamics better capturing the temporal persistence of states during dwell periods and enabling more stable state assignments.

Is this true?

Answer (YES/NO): NO